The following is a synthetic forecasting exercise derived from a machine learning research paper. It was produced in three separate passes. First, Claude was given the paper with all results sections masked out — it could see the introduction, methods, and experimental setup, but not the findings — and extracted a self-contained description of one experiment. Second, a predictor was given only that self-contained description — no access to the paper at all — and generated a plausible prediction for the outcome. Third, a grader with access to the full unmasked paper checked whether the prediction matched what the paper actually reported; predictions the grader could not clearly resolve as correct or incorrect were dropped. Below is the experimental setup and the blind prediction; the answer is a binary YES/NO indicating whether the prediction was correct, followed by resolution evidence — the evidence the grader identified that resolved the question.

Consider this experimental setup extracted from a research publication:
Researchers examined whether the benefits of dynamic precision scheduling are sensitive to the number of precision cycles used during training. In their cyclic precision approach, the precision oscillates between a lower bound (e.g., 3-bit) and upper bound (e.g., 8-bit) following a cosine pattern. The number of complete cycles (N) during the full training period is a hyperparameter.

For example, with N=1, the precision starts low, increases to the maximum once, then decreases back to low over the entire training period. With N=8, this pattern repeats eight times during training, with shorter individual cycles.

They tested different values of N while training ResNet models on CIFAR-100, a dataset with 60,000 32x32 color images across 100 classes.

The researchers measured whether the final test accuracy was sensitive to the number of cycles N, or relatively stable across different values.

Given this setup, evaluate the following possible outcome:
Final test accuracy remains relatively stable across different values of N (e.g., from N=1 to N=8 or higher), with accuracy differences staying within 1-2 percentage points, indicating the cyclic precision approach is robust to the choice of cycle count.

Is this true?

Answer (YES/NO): YES